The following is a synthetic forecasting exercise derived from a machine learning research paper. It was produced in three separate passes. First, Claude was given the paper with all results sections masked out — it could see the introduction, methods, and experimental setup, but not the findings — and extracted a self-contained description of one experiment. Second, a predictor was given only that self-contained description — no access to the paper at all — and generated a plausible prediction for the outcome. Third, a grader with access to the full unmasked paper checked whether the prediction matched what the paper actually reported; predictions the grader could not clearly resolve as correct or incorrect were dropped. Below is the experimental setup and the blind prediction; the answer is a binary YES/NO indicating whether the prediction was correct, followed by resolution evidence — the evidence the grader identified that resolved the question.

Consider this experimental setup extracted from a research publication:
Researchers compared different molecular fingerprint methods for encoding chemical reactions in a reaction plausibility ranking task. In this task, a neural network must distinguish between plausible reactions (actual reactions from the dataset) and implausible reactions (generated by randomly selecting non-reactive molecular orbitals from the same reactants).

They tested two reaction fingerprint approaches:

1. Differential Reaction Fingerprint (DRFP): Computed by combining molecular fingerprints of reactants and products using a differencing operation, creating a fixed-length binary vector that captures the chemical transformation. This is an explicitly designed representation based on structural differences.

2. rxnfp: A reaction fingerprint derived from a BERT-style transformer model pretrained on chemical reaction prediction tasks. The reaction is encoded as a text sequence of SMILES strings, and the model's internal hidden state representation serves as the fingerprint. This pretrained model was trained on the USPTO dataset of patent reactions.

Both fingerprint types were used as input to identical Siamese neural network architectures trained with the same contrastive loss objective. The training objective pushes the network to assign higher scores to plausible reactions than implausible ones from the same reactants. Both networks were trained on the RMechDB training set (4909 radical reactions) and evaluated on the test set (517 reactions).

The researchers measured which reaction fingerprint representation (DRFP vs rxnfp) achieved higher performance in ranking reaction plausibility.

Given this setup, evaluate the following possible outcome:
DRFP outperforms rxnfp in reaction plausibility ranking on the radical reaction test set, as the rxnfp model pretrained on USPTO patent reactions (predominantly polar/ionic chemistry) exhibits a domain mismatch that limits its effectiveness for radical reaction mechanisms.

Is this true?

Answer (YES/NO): YES